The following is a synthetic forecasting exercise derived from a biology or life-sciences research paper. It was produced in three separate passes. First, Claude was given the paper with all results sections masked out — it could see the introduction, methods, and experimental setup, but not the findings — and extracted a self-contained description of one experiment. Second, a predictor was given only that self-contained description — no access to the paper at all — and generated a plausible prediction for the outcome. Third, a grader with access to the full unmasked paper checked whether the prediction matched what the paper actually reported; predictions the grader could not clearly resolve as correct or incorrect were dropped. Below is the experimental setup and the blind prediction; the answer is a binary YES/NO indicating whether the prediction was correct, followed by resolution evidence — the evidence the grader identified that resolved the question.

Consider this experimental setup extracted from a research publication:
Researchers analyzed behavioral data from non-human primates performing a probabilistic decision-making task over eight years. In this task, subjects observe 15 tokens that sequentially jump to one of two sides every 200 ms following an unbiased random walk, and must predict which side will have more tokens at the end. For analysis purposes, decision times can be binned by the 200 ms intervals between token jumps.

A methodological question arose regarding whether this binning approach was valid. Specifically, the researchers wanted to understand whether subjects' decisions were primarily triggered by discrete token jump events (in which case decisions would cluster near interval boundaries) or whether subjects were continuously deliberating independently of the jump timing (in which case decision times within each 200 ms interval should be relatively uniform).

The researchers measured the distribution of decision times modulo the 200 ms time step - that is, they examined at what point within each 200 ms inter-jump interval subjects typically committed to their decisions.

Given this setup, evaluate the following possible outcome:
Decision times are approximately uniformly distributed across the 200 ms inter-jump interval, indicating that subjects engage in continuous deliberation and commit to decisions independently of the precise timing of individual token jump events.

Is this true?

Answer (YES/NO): YES